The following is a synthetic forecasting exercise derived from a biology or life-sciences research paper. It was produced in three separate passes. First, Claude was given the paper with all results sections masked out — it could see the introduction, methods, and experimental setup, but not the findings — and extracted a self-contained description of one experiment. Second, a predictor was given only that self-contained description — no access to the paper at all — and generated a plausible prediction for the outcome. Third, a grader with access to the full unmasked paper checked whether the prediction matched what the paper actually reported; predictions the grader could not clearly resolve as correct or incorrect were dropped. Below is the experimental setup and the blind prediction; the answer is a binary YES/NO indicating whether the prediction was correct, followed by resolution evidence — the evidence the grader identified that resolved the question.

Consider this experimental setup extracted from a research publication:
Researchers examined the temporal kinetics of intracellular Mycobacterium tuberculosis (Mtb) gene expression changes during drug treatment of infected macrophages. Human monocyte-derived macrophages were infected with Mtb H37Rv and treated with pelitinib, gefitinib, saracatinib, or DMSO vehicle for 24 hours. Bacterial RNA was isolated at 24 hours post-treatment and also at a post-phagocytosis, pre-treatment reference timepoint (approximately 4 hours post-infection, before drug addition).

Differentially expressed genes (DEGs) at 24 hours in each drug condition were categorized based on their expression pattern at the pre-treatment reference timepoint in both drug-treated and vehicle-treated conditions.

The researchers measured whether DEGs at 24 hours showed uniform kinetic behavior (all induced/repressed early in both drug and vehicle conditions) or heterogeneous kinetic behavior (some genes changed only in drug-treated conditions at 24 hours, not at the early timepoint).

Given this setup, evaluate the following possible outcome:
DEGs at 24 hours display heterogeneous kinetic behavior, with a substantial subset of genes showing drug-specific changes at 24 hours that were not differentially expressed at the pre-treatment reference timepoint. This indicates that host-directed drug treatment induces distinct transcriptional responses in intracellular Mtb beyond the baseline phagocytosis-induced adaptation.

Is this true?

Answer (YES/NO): YES